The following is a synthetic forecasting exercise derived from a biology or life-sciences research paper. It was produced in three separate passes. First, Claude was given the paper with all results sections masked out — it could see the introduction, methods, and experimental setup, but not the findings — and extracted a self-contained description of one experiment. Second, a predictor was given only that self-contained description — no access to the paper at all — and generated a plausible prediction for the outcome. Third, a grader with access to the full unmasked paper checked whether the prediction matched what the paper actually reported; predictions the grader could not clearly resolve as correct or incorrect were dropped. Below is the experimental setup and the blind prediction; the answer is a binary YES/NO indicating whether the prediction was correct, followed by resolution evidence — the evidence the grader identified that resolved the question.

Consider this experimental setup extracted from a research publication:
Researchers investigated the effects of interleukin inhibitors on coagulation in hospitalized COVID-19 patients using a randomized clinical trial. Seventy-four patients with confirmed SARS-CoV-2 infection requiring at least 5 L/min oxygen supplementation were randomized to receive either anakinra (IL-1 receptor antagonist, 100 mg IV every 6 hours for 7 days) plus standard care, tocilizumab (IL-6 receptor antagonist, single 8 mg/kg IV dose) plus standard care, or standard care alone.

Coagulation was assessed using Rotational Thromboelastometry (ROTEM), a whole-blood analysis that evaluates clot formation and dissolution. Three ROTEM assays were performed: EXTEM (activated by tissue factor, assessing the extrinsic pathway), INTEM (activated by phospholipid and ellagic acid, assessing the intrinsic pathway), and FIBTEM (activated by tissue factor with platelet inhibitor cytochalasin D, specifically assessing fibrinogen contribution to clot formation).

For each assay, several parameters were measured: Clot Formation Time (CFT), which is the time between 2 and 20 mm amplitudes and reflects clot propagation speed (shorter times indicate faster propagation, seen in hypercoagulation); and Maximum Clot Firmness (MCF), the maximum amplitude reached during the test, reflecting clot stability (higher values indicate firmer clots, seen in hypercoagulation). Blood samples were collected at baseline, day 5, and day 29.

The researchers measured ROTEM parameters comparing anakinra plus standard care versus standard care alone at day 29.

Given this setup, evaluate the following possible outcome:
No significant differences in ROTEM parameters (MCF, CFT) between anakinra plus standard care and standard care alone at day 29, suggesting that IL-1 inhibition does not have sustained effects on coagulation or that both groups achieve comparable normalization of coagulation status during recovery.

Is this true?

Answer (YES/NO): YES